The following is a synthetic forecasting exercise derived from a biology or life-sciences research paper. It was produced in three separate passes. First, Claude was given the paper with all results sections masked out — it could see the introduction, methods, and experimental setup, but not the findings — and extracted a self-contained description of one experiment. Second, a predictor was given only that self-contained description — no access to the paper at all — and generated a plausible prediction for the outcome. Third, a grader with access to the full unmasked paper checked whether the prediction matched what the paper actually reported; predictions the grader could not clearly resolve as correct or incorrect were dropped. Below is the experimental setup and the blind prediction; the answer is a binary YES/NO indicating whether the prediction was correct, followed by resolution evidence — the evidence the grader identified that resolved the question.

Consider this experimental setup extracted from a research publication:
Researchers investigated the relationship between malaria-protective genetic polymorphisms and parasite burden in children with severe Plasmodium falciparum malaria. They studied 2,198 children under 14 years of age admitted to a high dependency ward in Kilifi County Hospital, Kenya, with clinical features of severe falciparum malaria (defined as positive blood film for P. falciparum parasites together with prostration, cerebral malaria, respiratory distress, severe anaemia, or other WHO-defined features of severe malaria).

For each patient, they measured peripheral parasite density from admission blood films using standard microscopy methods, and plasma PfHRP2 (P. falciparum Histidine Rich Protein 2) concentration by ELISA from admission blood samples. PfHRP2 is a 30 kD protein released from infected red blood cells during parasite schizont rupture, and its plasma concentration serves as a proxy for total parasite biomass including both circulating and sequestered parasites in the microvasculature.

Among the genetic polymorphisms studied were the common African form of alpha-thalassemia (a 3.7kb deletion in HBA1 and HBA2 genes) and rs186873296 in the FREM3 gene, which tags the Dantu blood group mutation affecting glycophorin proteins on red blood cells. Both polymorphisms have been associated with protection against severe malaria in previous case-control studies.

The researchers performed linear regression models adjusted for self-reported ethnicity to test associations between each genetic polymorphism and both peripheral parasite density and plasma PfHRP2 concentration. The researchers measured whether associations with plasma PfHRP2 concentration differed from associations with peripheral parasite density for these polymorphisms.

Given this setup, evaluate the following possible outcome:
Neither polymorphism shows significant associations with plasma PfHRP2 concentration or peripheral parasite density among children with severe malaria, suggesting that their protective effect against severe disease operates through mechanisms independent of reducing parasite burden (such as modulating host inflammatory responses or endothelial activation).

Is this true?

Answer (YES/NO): NO